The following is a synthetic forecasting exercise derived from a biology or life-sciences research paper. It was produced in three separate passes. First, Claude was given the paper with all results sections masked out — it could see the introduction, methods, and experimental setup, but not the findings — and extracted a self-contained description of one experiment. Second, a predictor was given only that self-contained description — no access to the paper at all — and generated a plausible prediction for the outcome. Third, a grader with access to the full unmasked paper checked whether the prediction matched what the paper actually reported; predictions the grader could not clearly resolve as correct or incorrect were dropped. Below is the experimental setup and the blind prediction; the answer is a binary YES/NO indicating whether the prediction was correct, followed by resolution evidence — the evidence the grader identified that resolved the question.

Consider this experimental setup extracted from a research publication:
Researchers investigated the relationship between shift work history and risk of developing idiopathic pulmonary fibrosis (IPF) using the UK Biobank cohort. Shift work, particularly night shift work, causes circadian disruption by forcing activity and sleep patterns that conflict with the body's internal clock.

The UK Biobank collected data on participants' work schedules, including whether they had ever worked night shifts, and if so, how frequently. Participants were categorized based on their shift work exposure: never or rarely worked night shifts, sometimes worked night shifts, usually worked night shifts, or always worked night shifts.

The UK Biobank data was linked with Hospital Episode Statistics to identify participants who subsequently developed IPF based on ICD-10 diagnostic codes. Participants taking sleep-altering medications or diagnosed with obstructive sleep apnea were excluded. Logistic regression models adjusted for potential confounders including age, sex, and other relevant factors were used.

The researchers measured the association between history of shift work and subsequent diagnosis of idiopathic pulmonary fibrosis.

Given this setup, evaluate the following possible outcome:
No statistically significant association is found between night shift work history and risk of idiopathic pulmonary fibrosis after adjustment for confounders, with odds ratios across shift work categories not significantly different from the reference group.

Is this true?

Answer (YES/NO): NO